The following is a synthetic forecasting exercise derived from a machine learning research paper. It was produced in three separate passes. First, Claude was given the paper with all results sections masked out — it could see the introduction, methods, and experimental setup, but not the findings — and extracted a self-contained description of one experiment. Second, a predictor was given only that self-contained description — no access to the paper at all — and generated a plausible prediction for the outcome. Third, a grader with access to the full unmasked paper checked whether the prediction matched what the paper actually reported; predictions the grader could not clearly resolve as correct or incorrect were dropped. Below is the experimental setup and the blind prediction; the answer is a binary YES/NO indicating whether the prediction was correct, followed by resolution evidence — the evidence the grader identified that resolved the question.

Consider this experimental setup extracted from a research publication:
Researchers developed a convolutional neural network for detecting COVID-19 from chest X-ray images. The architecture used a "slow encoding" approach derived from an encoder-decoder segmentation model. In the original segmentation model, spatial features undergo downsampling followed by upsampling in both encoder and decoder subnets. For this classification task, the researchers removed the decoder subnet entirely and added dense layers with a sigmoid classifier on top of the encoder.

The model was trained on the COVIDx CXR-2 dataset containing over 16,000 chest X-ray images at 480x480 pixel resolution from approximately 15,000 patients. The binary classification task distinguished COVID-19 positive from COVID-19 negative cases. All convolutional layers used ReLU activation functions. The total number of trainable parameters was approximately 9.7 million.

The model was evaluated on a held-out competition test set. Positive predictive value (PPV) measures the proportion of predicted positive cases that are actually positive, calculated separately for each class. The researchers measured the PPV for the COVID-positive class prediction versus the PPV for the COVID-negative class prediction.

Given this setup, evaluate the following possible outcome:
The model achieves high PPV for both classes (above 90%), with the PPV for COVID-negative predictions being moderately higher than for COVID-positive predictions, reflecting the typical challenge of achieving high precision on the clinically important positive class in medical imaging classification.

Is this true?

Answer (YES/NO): NO